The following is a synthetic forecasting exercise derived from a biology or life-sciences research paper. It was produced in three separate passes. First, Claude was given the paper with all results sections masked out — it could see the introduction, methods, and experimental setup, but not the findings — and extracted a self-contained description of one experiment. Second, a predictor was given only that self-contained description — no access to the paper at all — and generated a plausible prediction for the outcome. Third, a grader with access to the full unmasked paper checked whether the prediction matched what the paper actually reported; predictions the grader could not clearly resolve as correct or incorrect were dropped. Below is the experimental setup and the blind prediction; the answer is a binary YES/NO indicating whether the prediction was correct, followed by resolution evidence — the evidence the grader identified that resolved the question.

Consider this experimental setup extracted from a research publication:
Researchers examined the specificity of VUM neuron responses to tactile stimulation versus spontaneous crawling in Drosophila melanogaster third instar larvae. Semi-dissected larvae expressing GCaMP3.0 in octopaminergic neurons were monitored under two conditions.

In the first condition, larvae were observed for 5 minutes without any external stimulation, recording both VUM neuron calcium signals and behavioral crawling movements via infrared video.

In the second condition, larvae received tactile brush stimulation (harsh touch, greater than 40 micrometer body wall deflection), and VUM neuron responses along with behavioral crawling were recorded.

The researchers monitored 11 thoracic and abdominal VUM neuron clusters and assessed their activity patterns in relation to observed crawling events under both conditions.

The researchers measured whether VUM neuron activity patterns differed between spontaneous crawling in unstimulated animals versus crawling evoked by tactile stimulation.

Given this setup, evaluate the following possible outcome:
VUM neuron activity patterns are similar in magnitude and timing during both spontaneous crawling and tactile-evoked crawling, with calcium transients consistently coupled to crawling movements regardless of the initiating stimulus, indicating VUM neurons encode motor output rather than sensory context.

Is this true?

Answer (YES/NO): NO